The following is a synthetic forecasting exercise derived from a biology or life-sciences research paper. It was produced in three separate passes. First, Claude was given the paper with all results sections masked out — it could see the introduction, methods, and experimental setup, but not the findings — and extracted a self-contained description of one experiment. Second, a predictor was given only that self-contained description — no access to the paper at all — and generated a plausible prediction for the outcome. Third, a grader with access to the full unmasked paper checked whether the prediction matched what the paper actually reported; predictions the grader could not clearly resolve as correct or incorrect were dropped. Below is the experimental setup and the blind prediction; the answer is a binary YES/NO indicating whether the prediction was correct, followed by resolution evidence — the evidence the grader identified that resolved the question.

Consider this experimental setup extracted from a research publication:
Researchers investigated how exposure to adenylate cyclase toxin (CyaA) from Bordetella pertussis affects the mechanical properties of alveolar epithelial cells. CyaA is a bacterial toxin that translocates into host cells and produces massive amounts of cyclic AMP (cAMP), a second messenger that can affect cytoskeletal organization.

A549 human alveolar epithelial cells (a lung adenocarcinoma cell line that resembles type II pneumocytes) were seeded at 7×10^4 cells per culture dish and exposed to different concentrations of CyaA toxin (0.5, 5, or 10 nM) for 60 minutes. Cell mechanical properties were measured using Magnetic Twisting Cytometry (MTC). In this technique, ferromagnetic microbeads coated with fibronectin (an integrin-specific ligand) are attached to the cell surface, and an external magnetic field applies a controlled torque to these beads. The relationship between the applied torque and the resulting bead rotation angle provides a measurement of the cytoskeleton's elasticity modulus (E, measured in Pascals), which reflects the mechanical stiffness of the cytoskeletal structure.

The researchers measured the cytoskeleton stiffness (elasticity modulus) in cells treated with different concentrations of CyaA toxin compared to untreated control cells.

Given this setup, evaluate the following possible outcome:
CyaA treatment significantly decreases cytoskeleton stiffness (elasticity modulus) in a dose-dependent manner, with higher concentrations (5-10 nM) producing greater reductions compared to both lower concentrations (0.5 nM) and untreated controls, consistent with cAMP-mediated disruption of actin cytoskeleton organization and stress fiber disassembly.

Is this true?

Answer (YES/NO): NO